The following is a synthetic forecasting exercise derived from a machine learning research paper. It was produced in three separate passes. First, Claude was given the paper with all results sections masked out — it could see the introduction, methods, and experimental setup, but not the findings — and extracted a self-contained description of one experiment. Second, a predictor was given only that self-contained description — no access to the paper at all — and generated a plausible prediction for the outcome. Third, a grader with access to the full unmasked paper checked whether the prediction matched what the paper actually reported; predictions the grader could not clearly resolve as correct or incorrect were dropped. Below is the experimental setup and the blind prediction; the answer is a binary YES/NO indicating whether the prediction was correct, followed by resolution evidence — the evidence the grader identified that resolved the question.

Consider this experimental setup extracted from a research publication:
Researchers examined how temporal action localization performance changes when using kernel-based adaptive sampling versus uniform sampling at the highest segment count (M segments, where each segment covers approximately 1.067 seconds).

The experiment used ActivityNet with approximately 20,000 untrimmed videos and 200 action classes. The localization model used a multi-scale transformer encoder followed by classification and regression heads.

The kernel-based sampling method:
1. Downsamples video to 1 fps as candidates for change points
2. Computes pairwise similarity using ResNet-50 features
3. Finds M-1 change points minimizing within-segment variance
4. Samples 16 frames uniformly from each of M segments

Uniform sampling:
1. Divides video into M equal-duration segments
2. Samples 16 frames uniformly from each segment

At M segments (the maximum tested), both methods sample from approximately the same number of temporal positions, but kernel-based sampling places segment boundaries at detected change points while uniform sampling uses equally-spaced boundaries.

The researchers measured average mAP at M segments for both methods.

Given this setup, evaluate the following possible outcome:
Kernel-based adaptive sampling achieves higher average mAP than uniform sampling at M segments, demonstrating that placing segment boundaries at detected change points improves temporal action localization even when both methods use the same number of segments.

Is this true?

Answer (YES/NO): NO